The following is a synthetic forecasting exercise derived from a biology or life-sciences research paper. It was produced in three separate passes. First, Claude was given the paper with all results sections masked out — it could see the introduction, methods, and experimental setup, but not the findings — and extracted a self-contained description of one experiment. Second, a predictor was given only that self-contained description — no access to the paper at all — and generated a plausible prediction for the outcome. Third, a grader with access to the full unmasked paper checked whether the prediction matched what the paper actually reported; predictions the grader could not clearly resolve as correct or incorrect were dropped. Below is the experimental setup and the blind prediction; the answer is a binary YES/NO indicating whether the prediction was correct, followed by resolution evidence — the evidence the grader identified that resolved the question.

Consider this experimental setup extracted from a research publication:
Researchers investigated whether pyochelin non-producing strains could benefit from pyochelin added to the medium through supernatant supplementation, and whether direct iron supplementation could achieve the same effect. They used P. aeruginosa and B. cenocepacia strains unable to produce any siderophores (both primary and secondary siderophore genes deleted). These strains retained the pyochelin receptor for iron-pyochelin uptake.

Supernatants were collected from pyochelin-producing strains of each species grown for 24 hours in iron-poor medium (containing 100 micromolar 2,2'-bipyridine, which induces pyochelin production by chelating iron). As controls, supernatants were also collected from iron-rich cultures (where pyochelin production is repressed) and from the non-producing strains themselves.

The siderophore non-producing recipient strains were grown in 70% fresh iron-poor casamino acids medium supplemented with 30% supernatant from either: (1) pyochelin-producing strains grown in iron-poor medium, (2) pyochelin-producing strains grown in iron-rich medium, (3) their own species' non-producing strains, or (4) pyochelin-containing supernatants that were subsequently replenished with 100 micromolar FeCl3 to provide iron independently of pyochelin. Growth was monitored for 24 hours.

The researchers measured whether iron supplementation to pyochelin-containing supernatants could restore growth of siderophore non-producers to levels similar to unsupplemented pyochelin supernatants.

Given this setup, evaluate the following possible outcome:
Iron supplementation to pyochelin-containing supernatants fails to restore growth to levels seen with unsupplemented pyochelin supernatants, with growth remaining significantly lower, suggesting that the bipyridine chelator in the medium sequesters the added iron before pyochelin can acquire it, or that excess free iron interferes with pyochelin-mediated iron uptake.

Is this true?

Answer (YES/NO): NO